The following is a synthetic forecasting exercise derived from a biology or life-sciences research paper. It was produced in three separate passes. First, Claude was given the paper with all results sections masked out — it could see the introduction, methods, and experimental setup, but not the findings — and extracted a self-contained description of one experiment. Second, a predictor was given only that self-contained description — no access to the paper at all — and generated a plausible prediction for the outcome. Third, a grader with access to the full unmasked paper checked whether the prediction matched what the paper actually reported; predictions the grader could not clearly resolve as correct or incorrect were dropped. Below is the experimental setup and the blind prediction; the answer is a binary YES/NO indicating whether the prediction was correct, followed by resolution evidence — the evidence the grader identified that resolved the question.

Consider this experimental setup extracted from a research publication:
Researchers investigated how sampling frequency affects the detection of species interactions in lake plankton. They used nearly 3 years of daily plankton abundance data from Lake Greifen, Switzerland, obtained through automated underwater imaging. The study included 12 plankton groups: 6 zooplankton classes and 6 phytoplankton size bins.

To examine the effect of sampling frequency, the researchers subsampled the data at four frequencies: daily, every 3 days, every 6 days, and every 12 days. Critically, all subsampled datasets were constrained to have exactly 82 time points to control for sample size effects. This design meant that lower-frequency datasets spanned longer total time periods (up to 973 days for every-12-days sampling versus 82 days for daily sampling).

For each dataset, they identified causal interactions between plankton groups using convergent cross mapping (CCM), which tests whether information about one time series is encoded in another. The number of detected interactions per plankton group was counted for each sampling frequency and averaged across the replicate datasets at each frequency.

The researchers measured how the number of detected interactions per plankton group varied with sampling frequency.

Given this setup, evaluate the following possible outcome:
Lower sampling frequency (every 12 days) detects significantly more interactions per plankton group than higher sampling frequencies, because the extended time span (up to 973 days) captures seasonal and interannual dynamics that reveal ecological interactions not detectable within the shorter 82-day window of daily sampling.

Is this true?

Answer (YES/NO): NO